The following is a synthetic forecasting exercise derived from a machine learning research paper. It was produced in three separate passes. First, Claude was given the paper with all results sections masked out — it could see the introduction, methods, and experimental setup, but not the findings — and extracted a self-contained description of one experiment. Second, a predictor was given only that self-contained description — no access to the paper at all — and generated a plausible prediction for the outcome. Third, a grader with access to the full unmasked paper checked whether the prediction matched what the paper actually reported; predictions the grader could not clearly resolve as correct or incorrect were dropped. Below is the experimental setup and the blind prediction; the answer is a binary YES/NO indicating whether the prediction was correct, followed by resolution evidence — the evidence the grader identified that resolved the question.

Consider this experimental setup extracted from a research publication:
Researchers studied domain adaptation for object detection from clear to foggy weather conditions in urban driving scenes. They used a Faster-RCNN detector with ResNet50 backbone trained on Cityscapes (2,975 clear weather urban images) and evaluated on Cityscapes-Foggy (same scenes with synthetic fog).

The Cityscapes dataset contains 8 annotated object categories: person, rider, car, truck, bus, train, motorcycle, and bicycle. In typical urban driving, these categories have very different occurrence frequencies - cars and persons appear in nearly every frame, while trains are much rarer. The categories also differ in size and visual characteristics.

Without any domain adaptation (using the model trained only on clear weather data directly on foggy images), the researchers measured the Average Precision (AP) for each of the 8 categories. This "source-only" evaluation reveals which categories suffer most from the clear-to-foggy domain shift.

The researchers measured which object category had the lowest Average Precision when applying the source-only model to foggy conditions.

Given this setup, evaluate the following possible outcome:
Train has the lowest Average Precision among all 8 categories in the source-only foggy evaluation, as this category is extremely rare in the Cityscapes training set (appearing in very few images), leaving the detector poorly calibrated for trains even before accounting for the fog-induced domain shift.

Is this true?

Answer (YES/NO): YES